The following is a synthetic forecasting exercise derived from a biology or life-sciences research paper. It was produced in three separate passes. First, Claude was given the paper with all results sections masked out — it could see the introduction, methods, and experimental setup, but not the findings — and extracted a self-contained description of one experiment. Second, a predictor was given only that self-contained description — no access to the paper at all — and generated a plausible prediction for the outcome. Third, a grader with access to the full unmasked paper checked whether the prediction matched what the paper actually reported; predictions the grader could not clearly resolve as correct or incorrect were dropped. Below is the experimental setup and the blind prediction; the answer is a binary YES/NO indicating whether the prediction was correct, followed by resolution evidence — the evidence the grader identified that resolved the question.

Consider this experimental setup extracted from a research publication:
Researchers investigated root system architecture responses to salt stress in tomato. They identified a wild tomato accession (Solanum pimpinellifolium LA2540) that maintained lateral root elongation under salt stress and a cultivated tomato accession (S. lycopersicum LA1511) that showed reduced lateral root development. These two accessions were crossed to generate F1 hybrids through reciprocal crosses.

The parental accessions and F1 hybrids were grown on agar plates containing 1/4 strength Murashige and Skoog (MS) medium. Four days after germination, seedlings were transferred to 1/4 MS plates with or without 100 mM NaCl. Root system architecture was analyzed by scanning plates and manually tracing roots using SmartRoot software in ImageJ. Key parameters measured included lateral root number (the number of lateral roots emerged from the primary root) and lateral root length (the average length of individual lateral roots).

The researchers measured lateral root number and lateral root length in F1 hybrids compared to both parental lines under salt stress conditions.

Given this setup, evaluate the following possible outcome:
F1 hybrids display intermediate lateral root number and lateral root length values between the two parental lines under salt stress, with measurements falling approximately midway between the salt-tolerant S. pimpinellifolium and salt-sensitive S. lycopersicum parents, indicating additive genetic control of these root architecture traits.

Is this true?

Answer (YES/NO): NO